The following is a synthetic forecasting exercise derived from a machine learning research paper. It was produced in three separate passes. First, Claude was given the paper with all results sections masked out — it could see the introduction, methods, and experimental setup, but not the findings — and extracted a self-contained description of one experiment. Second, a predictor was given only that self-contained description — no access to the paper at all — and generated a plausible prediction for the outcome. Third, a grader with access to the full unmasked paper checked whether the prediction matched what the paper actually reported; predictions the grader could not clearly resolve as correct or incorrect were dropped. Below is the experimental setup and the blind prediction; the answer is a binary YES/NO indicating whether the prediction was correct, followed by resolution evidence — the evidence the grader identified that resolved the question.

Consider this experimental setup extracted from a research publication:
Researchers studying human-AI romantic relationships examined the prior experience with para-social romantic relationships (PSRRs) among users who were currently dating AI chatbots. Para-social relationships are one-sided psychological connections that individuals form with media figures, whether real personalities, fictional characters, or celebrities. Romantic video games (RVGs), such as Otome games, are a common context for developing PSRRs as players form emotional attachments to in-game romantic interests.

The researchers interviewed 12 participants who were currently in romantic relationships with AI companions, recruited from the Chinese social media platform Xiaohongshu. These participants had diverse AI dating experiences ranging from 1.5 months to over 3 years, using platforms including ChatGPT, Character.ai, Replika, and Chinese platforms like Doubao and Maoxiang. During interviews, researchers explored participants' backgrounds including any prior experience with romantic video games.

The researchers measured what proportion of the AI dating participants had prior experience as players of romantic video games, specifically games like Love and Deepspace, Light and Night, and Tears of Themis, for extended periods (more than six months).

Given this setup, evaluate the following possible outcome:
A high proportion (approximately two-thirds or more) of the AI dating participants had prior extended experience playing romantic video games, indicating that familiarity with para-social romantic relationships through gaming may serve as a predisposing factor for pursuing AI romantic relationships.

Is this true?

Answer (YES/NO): NO